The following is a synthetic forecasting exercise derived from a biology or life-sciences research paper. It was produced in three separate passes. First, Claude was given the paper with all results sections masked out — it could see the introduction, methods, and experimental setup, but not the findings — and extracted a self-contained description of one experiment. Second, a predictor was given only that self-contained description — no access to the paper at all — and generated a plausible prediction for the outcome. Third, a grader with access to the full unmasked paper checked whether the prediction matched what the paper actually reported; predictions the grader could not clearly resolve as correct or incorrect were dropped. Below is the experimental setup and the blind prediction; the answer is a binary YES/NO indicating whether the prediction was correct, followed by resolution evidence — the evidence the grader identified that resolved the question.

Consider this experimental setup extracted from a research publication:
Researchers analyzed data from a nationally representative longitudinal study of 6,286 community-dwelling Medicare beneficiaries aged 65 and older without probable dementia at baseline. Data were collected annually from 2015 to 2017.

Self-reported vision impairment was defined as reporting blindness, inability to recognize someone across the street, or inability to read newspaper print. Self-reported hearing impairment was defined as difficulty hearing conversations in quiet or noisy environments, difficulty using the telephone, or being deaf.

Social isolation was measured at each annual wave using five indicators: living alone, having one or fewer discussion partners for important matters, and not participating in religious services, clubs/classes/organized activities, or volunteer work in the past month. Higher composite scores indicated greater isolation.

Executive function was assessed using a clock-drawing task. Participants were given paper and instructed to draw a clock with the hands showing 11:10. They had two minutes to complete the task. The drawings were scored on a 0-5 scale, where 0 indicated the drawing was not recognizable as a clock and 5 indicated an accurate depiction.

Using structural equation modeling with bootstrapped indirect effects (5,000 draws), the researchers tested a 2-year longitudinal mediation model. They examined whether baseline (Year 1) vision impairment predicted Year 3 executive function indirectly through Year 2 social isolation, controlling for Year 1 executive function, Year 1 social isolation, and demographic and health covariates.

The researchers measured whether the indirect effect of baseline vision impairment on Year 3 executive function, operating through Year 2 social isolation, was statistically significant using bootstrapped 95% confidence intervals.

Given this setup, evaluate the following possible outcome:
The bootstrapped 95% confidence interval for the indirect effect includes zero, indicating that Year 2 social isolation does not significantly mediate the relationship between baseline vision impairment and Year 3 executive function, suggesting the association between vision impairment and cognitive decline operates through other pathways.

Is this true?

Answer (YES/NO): YES